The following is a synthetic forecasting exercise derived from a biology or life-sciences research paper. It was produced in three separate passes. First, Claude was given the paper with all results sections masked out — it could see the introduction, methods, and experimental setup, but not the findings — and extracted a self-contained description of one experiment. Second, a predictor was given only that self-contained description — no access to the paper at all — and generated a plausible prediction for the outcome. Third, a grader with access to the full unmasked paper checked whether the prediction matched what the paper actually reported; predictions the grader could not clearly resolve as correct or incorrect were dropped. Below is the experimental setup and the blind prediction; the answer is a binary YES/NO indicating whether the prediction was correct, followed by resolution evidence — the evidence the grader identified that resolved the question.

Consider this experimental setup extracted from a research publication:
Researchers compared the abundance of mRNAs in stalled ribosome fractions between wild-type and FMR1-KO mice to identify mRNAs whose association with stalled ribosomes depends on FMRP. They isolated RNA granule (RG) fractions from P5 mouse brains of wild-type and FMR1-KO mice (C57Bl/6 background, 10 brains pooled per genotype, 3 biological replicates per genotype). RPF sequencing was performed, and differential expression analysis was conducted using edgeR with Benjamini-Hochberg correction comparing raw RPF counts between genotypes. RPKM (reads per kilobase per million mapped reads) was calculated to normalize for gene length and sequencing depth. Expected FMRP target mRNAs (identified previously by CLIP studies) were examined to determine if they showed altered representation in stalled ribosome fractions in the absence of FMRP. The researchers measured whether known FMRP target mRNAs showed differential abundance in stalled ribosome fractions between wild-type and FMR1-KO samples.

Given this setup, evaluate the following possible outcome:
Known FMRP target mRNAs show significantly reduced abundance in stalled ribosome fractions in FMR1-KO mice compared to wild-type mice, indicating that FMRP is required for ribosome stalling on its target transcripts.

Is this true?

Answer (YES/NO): NO